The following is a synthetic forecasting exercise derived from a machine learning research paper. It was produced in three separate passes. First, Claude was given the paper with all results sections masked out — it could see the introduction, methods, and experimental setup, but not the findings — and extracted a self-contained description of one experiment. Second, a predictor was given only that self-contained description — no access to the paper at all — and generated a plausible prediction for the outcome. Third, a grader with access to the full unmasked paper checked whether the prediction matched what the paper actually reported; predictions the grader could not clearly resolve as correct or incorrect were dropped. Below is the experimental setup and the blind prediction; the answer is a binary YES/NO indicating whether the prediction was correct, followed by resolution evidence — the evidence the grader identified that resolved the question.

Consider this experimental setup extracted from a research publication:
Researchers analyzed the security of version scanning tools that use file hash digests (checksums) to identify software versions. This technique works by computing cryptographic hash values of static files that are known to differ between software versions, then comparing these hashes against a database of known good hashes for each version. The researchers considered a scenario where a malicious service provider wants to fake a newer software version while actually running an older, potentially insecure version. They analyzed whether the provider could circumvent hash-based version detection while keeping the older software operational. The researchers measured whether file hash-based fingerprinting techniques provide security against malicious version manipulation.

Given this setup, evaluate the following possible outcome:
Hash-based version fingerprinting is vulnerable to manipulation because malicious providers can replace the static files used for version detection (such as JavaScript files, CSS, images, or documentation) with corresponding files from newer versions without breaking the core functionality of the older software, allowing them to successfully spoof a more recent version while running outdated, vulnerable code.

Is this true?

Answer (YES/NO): YES